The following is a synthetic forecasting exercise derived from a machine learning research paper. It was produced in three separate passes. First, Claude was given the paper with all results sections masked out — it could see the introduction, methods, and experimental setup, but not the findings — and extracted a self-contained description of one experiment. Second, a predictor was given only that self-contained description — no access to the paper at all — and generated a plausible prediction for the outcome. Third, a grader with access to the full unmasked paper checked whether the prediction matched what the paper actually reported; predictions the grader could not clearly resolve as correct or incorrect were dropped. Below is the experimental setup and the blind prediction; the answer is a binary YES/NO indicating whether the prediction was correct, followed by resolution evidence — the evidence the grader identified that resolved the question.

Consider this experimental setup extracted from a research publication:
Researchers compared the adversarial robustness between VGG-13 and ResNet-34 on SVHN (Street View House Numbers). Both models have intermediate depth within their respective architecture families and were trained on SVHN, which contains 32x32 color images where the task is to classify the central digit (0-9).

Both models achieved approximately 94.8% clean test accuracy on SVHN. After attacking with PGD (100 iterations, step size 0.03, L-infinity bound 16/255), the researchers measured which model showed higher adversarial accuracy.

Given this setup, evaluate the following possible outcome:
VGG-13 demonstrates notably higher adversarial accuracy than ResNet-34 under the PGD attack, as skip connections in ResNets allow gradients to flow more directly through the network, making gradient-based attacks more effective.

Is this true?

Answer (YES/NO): NO